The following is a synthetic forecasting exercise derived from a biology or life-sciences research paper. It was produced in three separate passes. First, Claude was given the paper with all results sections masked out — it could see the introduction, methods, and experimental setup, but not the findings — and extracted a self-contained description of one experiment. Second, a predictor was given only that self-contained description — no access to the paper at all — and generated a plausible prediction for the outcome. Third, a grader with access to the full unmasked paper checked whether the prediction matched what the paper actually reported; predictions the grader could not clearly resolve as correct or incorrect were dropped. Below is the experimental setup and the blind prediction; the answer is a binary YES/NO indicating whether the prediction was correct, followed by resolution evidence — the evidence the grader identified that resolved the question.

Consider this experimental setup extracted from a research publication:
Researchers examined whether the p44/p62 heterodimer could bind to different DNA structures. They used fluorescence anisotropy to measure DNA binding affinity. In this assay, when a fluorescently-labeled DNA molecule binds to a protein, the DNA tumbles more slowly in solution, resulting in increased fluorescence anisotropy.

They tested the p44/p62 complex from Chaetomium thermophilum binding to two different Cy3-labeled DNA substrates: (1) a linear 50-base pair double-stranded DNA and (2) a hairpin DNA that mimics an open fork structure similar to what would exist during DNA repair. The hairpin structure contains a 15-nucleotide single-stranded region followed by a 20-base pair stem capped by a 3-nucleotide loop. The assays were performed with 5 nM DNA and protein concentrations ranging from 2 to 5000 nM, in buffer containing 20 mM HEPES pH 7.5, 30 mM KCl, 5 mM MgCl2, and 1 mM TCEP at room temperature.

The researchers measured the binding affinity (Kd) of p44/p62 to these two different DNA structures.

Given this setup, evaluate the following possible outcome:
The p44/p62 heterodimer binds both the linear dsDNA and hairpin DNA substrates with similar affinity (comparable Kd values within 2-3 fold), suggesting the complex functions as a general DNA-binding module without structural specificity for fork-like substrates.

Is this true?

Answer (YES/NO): NO